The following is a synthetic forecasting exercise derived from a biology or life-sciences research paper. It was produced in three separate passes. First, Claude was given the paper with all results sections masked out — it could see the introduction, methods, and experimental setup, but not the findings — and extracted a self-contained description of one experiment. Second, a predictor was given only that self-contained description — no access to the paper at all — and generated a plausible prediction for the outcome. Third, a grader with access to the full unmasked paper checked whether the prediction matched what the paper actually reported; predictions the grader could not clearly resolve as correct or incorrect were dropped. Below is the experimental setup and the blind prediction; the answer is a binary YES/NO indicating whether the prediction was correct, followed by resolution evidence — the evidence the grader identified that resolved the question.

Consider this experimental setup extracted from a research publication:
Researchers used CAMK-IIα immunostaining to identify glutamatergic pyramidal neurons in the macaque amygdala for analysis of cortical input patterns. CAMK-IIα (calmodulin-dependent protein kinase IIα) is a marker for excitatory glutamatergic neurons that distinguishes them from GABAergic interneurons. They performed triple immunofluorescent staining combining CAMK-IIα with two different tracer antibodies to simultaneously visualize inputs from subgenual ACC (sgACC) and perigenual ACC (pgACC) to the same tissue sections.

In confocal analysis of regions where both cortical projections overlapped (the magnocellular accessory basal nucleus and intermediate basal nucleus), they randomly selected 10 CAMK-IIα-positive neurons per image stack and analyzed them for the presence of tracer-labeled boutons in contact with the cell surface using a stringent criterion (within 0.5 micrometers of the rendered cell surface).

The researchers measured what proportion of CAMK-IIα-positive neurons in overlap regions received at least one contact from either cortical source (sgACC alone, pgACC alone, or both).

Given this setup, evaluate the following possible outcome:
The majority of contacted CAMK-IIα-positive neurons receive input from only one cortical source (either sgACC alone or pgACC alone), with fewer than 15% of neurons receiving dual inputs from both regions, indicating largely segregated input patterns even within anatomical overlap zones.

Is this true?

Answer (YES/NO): NO